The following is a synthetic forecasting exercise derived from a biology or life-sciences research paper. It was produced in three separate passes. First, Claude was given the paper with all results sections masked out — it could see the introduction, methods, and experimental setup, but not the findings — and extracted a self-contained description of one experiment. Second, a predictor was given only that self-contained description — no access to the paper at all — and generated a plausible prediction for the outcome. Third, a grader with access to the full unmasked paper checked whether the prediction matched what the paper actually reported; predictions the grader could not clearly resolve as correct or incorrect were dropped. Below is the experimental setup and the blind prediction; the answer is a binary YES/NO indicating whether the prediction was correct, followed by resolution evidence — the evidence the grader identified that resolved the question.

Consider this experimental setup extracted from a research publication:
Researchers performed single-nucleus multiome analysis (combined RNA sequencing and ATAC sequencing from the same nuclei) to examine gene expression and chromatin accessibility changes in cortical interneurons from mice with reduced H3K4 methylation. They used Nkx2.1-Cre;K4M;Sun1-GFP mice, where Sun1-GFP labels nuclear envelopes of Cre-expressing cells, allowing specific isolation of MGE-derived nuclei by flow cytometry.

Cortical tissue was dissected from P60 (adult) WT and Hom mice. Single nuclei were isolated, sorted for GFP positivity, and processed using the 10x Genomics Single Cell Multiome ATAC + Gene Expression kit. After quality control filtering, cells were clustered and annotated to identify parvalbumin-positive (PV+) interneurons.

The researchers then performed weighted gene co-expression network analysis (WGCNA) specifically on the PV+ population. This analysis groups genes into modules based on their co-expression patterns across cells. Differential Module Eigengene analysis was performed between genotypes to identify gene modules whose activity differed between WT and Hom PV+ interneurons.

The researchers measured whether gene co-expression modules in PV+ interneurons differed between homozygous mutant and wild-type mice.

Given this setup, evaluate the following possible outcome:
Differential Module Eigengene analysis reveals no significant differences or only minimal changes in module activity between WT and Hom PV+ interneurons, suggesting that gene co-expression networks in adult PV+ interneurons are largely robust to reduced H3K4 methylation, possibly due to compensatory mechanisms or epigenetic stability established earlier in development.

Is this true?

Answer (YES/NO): NO